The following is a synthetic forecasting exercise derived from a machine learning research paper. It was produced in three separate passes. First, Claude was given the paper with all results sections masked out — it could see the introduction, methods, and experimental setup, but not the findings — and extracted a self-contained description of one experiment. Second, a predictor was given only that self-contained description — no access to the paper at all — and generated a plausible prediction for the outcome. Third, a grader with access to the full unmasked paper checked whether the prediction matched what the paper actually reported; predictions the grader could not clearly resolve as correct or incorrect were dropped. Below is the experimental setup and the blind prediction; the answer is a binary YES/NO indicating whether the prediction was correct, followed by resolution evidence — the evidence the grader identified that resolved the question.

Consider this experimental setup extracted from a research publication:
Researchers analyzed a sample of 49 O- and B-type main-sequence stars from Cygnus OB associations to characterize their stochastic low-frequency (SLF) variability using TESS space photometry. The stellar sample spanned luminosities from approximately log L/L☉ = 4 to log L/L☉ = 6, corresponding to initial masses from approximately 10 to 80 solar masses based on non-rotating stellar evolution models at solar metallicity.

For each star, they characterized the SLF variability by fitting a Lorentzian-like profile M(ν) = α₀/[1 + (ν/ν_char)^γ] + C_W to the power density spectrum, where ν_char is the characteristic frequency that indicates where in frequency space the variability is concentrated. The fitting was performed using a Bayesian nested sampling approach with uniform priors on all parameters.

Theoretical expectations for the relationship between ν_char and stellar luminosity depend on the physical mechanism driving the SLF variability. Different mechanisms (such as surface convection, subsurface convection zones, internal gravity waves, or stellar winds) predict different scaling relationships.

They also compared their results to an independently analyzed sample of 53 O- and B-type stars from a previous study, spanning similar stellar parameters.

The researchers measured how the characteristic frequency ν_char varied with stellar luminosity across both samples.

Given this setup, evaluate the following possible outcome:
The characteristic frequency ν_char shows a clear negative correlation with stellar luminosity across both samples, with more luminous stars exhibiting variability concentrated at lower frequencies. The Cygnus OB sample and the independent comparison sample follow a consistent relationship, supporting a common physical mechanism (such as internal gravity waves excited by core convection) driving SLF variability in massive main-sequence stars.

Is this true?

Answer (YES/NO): NO